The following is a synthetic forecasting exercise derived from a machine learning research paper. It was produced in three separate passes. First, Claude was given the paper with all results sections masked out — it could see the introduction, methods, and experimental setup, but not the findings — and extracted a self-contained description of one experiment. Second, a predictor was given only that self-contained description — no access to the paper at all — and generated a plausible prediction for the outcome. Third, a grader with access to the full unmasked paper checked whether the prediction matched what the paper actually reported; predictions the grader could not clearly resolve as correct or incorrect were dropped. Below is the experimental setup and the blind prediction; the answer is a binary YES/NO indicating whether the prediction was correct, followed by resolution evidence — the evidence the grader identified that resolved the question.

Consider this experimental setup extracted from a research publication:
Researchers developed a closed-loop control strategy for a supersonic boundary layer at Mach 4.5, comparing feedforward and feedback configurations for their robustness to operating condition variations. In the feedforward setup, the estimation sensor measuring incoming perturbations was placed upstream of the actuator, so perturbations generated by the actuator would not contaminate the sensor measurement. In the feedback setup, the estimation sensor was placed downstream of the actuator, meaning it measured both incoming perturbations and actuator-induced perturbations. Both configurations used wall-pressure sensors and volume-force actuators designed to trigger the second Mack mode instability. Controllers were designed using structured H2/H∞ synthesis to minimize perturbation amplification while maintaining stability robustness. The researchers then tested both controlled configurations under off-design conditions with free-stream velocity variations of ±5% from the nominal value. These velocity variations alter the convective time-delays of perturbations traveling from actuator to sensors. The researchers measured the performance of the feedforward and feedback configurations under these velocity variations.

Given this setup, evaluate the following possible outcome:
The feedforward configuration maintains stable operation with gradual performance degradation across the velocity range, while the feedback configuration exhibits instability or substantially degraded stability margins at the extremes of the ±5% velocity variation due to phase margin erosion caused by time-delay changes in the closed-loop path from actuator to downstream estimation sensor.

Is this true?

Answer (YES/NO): NO